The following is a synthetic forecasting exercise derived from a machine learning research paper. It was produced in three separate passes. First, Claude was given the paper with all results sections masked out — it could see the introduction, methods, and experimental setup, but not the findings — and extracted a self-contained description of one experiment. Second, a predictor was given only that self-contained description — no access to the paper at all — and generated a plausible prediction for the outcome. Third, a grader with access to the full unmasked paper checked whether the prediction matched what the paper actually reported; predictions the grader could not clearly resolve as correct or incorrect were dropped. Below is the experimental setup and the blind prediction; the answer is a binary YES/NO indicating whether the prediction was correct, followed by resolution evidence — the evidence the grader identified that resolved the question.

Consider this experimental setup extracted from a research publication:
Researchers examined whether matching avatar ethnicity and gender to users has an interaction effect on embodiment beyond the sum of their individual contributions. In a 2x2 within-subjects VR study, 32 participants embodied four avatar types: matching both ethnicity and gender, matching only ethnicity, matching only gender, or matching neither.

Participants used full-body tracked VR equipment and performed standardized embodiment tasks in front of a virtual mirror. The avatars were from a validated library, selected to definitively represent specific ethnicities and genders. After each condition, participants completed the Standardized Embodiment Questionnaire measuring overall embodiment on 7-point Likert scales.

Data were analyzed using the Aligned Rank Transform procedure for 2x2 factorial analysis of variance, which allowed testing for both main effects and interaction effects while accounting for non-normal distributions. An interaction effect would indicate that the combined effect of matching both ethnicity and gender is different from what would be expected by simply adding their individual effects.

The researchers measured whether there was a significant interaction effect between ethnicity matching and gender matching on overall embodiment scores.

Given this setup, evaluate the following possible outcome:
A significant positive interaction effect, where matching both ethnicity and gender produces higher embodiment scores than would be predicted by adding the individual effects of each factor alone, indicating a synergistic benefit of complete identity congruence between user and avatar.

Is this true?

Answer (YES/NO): NO